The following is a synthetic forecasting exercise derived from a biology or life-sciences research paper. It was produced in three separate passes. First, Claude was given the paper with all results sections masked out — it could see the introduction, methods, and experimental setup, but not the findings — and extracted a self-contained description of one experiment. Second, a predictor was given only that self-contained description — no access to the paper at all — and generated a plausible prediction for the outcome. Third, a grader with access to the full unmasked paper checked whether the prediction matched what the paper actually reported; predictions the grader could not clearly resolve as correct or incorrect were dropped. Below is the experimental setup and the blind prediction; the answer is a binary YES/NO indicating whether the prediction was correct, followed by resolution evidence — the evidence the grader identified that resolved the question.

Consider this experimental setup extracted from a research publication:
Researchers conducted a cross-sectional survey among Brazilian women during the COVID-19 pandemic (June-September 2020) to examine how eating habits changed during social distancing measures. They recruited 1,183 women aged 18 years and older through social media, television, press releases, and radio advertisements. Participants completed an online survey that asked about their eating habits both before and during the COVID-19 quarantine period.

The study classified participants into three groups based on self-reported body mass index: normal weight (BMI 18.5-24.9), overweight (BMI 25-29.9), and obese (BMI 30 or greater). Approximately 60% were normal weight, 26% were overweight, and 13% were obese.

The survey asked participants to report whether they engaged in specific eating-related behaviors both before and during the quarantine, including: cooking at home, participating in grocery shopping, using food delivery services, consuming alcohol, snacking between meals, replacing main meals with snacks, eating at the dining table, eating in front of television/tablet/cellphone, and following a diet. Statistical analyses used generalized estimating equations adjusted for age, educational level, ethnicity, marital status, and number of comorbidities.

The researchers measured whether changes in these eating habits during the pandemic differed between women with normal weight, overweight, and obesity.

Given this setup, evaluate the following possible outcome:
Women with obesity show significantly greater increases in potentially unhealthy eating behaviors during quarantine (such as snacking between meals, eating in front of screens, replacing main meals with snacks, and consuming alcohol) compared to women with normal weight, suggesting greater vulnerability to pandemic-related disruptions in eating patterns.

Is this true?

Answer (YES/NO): NO